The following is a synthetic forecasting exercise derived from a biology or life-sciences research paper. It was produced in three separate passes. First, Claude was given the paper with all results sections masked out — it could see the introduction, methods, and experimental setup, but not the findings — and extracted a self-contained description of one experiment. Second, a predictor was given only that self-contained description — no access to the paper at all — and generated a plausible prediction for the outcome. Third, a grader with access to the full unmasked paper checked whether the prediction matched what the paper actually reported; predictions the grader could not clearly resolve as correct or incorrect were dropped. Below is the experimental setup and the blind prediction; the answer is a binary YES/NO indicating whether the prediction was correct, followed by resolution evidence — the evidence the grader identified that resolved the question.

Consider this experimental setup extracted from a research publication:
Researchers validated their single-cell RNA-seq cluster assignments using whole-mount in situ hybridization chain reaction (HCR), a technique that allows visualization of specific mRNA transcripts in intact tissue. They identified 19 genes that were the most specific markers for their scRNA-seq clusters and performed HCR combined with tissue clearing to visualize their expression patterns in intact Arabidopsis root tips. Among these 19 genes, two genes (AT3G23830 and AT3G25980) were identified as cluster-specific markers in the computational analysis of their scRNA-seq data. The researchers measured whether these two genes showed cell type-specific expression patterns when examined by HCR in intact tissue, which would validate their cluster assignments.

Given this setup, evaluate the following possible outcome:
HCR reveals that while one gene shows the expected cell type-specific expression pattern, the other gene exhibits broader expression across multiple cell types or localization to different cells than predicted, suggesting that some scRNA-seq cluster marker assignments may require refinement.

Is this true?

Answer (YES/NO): NO